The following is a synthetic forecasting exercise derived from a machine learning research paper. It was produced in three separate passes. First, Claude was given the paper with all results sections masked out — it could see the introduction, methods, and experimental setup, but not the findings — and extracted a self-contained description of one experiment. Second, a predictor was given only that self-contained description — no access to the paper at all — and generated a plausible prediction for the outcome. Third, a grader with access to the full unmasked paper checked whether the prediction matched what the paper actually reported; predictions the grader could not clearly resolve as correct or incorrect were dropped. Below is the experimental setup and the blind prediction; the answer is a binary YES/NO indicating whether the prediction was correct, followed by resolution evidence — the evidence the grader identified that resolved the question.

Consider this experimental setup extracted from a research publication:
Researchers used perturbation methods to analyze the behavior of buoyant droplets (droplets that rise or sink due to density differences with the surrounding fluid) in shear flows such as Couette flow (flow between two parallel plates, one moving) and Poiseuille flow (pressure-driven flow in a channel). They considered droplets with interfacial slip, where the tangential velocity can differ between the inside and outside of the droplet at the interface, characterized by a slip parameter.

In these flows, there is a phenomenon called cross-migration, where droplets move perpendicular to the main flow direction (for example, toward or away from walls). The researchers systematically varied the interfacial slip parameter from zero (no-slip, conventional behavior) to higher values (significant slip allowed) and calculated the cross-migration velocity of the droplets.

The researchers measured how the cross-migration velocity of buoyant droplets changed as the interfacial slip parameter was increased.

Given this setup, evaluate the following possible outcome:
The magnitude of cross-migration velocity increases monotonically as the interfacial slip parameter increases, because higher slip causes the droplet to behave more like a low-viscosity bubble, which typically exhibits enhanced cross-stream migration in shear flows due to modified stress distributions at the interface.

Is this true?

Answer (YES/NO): YES